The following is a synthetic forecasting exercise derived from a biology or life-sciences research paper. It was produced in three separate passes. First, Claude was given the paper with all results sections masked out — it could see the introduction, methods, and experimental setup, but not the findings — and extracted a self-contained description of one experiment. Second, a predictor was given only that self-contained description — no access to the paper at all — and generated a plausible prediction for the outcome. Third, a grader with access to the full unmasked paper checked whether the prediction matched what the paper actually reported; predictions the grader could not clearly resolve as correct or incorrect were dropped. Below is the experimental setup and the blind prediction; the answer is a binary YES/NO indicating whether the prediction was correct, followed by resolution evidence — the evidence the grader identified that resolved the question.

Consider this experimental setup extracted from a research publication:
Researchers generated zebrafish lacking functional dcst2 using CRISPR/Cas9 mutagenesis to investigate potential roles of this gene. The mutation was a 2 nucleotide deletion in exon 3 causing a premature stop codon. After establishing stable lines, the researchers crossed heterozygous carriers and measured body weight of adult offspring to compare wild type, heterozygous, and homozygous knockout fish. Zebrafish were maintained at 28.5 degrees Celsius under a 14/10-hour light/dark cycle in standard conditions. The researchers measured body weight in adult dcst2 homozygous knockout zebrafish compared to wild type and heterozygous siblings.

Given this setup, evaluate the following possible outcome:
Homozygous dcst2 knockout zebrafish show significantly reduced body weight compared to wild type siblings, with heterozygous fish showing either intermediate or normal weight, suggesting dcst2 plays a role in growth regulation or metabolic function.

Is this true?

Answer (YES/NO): NO